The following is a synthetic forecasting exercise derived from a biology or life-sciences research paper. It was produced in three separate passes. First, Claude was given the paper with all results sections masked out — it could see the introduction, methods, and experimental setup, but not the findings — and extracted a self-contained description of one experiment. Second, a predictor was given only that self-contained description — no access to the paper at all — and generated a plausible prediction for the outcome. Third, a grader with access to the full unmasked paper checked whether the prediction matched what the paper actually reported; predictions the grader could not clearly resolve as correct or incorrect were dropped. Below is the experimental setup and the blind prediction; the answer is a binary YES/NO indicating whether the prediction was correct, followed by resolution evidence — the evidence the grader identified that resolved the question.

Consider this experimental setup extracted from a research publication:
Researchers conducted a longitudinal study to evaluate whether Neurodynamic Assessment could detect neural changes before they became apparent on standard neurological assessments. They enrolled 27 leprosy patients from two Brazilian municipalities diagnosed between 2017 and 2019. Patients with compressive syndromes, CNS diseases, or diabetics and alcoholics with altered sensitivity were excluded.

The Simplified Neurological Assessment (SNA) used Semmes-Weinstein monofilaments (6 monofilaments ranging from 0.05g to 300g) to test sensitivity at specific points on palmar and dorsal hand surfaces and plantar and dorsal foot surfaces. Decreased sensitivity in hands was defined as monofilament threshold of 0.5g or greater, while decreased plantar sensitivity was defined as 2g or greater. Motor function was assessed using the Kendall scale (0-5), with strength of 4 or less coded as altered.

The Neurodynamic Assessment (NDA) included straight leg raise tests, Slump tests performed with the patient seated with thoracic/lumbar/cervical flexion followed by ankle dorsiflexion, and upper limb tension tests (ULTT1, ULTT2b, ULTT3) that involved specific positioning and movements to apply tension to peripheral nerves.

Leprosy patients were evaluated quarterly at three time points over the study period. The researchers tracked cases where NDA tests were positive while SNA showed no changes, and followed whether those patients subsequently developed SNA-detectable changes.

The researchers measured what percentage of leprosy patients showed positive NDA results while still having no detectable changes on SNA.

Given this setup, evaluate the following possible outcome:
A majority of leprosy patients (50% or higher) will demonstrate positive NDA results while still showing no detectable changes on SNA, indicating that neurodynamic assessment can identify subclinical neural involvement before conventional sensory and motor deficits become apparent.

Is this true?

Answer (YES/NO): NO